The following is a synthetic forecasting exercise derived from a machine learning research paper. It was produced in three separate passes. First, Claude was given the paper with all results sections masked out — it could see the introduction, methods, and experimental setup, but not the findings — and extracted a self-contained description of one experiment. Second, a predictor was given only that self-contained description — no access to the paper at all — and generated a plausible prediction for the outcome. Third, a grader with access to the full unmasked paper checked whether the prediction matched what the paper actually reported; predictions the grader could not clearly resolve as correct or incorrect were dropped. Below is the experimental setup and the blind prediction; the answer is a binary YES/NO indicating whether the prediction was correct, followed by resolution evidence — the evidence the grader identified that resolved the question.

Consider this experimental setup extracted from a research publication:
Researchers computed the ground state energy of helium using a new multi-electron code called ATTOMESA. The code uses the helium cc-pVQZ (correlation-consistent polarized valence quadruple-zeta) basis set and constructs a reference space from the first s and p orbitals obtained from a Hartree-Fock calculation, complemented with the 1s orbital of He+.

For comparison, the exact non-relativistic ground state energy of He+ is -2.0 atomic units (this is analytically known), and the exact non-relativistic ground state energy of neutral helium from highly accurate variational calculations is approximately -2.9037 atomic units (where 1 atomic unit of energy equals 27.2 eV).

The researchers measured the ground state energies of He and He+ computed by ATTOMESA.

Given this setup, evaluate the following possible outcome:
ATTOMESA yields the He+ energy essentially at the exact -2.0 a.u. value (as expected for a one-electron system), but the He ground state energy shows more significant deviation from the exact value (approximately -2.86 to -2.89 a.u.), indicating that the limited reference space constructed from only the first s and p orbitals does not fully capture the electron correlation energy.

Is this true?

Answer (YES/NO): NO